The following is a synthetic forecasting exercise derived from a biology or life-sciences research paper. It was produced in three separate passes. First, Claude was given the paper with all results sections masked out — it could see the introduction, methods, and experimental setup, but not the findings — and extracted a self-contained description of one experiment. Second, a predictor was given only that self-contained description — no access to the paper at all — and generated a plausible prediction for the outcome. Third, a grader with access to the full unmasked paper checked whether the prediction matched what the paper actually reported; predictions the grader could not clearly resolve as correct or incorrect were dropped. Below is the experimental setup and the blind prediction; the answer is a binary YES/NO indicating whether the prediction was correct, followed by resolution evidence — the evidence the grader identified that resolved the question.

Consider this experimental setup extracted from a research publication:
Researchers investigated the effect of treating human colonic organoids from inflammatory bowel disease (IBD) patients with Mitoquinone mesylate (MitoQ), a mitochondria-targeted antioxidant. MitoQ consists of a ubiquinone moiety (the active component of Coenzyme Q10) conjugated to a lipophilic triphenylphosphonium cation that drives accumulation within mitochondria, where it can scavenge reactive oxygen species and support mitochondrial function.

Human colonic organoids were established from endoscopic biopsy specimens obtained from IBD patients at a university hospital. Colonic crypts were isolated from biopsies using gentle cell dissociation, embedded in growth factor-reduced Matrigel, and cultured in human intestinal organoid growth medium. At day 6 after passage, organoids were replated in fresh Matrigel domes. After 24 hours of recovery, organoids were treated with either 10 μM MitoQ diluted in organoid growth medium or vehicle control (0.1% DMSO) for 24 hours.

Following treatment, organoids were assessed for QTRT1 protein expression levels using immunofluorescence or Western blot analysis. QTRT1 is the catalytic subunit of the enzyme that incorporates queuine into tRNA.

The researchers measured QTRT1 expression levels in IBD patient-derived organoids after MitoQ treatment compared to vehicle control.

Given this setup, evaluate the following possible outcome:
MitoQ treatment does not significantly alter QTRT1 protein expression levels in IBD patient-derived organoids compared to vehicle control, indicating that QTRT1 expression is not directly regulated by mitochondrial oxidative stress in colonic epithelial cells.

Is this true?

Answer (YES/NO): NO